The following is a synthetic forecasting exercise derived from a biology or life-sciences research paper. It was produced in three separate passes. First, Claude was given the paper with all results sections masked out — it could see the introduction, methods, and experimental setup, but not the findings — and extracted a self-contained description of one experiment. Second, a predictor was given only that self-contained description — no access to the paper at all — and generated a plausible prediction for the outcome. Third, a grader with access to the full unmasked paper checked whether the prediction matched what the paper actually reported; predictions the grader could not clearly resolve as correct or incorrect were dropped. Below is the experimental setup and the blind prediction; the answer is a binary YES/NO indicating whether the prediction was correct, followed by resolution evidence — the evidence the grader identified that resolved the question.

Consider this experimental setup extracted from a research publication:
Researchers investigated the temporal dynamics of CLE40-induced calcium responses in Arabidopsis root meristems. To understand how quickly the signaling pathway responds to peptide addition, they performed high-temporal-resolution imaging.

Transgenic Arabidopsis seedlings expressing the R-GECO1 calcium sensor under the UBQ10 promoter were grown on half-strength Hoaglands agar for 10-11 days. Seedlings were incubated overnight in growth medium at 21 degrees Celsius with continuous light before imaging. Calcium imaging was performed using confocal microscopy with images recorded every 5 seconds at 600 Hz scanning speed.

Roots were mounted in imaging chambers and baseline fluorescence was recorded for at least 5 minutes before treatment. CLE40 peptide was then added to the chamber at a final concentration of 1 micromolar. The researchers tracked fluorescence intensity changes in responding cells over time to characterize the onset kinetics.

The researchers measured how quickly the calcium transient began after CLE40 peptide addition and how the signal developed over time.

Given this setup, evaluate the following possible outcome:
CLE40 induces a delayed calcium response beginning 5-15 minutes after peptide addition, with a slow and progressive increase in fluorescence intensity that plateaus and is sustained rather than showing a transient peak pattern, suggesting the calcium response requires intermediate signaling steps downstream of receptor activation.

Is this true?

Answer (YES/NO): NO